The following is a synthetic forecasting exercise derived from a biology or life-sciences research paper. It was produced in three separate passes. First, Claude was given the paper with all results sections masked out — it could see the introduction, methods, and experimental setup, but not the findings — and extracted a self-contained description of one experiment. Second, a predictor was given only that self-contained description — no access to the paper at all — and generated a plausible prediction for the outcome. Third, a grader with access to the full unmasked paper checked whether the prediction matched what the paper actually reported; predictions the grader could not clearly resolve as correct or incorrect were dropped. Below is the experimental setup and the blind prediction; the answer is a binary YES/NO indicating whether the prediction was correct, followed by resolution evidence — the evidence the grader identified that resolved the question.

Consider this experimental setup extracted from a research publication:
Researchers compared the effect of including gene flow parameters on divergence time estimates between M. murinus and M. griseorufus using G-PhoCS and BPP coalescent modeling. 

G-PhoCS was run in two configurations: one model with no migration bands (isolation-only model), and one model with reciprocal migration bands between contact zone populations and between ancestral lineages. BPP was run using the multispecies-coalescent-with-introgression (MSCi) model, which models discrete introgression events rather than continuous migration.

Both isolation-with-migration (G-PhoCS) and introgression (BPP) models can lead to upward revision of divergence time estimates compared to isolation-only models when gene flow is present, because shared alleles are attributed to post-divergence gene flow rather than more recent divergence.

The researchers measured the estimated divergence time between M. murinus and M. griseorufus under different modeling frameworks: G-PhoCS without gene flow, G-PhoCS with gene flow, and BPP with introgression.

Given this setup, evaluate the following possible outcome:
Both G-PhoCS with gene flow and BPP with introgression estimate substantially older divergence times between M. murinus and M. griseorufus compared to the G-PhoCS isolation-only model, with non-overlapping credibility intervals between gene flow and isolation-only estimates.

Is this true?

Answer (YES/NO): NO